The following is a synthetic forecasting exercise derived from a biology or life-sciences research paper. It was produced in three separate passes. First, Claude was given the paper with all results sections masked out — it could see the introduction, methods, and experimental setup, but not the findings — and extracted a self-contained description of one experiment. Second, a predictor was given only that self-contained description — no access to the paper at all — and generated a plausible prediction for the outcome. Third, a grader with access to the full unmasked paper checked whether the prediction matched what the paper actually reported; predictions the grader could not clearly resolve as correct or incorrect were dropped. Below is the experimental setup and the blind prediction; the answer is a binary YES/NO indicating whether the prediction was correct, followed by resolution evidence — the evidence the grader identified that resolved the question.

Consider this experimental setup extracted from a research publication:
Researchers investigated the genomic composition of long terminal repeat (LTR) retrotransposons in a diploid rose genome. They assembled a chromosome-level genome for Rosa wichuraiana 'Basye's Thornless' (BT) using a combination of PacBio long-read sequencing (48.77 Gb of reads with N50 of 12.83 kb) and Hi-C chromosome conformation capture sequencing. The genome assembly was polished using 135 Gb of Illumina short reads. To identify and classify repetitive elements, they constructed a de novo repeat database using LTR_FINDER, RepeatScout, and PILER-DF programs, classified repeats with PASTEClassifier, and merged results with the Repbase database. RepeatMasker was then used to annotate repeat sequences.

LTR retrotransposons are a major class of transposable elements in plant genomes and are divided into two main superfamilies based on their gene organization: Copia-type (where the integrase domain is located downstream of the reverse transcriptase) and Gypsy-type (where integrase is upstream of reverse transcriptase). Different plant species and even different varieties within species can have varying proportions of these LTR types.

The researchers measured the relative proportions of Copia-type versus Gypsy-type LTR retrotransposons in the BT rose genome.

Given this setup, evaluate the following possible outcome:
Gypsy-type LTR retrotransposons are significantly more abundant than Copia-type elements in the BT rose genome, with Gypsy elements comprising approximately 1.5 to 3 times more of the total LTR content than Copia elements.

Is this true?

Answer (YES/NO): NO